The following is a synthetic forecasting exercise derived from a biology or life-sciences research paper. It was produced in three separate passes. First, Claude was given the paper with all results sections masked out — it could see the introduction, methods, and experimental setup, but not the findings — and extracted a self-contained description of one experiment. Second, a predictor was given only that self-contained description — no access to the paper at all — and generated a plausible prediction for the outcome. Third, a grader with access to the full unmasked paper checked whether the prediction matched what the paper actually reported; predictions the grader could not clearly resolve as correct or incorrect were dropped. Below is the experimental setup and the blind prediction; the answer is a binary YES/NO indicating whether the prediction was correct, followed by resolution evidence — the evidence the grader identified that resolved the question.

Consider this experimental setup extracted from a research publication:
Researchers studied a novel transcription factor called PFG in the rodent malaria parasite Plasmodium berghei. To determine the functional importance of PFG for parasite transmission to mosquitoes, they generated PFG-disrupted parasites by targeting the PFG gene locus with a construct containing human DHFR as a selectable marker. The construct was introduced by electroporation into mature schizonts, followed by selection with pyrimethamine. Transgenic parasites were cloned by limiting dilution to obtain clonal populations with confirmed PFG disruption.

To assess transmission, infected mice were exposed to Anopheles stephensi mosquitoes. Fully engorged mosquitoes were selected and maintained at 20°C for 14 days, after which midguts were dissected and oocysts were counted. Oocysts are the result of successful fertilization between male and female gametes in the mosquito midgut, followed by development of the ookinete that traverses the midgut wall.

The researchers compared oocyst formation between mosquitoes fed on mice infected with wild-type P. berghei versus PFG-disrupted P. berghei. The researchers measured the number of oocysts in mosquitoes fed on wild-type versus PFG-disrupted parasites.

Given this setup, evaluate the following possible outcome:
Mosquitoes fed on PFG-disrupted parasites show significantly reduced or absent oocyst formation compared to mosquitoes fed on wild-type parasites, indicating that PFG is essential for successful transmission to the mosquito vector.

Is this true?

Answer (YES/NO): YES